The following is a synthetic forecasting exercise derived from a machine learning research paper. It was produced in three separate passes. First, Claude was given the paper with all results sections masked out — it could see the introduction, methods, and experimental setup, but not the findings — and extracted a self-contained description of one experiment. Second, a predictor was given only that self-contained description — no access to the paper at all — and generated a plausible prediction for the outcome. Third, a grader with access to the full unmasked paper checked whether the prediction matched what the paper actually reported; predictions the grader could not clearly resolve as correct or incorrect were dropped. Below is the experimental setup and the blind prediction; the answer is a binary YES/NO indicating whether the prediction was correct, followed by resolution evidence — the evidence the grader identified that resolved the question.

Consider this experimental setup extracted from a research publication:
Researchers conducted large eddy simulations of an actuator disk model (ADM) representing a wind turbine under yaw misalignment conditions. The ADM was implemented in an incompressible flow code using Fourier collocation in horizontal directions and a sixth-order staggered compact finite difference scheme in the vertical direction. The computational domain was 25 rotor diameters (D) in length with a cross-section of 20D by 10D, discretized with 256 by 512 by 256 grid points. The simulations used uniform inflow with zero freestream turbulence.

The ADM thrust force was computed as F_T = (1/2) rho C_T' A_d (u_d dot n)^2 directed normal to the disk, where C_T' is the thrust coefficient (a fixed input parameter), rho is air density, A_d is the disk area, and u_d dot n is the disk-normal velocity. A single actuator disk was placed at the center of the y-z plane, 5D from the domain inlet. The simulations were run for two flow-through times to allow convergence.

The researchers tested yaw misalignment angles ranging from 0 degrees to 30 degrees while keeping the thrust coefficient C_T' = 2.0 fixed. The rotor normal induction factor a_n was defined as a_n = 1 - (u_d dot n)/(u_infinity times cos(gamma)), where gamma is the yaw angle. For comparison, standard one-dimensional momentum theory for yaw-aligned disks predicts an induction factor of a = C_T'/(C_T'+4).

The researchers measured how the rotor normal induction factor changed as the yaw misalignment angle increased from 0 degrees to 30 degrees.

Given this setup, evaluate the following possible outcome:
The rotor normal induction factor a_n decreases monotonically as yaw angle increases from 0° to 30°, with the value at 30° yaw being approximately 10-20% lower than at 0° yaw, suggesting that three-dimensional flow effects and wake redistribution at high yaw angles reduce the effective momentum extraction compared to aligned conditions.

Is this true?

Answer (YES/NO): YES